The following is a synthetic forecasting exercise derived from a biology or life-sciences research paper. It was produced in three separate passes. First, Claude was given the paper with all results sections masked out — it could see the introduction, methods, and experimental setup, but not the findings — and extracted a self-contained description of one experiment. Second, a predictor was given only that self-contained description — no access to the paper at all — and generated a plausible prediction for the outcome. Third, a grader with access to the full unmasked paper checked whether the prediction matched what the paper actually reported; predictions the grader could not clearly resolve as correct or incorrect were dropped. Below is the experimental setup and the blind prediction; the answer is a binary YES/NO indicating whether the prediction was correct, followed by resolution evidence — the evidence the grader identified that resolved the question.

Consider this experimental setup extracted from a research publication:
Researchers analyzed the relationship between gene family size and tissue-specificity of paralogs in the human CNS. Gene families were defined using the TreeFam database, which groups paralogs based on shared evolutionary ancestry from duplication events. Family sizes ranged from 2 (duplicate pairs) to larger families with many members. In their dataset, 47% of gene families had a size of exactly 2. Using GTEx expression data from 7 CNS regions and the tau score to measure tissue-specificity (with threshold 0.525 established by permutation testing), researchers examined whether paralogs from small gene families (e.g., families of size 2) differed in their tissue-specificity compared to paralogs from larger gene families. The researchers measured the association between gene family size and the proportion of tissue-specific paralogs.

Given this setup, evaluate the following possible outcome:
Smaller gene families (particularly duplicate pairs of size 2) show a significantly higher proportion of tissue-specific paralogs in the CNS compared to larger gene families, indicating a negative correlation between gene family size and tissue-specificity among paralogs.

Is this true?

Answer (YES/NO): YES